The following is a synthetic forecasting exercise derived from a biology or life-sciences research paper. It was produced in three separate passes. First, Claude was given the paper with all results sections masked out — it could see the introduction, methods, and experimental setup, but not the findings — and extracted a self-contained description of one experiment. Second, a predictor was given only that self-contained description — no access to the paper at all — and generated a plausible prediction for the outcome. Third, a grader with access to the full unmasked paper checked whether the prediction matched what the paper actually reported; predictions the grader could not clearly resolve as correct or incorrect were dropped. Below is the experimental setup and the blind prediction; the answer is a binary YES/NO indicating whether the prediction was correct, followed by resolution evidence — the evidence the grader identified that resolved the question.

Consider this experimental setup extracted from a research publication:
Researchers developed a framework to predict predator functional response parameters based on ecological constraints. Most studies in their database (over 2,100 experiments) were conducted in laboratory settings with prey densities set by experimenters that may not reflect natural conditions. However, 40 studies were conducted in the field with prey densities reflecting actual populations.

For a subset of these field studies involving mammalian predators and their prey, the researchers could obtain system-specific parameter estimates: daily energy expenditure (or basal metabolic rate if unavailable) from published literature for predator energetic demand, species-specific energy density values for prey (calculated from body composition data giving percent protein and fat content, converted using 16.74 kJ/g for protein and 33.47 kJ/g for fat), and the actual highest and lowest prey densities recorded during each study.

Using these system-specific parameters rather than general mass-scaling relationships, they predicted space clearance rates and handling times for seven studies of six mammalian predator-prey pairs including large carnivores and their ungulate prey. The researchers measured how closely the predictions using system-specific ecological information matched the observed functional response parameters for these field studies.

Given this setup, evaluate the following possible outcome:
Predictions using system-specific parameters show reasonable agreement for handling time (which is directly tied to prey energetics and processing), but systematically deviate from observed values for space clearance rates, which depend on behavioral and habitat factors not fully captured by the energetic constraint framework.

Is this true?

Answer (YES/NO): NO